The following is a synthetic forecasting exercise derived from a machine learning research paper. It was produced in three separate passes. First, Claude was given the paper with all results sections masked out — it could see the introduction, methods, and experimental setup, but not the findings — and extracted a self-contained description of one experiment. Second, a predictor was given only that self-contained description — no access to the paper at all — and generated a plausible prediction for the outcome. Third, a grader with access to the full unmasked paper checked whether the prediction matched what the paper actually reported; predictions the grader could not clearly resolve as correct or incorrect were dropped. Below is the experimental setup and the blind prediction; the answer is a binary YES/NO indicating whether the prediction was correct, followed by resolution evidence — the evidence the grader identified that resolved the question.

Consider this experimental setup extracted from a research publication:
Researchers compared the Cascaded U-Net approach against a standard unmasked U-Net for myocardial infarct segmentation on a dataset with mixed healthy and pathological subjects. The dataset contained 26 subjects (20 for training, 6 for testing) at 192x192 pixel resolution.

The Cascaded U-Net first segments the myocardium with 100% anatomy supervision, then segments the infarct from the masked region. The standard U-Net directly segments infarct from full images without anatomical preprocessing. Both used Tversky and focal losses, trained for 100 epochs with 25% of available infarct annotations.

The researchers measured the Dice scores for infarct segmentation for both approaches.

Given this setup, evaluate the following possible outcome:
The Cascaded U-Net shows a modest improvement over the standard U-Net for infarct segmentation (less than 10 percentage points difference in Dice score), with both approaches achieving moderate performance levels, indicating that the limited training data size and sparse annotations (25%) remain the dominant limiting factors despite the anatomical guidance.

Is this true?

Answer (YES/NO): NO